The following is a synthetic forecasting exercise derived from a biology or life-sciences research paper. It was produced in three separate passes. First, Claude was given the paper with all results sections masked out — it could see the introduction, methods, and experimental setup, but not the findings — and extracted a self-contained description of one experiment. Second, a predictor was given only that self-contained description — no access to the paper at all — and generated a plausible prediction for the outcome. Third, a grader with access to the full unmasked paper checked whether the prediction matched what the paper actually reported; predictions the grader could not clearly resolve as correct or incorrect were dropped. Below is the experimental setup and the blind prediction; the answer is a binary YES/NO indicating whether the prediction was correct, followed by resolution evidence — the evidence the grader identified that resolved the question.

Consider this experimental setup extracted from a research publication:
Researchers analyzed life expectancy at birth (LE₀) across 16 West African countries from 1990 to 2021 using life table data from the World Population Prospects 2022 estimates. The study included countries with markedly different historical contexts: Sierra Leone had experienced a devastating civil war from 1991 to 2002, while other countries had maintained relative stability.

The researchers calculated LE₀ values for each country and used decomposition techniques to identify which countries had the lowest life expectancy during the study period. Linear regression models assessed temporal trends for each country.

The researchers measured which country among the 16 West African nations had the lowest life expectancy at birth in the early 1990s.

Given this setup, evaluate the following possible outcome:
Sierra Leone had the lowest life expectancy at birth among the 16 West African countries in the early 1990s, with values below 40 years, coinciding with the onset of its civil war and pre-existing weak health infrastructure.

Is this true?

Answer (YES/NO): NO